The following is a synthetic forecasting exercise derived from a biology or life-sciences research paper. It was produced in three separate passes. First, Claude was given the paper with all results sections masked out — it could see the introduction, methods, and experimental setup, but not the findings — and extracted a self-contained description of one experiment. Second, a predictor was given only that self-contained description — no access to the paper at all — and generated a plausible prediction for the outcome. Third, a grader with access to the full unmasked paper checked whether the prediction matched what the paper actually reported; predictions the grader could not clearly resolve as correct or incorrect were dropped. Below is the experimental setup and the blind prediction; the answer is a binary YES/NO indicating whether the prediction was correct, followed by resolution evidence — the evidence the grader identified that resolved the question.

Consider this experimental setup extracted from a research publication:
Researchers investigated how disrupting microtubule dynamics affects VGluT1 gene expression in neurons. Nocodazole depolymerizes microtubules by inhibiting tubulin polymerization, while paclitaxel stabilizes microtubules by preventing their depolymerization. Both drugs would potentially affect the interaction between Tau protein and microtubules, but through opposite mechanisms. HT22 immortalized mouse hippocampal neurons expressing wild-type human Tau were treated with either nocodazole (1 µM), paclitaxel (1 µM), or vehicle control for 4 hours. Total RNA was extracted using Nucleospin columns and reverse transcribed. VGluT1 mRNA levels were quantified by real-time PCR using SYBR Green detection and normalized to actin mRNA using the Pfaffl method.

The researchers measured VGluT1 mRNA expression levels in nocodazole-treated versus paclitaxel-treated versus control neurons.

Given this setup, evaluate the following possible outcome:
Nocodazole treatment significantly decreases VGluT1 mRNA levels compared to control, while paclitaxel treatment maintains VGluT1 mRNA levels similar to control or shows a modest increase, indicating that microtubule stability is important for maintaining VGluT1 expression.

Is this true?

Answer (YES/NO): NO